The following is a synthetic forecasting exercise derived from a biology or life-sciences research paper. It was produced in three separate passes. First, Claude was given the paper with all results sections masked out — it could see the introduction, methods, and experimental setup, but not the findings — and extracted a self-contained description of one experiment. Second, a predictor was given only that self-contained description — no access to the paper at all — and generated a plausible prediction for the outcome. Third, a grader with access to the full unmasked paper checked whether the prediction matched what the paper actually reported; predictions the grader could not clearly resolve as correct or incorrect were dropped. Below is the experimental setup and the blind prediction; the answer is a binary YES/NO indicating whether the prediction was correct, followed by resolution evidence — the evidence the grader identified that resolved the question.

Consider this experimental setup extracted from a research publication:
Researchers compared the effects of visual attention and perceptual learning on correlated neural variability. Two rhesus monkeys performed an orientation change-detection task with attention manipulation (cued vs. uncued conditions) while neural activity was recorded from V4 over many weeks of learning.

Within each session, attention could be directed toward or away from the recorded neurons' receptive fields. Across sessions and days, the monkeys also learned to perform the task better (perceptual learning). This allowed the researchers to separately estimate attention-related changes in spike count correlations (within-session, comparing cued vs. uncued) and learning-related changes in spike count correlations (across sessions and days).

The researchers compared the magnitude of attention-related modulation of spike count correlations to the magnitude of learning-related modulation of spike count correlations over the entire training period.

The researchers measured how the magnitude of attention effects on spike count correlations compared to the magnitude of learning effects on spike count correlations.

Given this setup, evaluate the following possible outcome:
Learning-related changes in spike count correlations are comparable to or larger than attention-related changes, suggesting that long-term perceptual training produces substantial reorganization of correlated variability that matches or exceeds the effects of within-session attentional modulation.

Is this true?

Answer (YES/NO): YES